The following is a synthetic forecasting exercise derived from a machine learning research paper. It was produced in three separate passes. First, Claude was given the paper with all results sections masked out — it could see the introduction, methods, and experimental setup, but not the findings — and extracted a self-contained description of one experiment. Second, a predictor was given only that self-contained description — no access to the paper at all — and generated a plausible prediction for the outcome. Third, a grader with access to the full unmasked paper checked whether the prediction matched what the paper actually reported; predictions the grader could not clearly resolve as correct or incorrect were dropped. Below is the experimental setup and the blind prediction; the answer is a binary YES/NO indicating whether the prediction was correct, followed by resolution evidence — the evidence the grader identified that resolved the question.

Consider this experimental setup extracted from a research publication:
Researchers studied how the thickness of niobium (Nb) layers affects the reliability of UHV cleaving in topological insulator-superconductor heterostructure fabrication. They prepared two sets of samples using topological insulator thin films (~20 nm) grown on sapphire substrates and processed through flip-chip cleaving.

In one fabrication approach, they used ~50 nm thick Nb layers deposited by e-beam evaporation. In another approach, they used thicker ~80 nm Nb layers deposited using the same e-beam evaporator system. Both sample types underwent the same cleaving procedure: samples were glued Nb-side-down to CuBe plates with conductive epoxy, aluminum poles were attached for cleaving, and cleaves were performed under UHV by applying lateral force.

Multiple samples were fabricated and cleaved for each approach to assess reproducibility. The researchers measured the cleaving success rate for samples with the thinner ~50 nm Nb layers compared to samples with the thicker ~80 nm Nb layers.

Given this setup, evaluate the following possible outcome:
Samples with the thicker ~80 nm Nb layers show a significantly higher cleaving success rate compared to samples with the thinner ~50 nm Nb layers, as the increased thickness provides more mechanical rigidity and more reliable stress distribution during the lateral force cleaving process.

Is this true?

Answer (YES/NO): YES